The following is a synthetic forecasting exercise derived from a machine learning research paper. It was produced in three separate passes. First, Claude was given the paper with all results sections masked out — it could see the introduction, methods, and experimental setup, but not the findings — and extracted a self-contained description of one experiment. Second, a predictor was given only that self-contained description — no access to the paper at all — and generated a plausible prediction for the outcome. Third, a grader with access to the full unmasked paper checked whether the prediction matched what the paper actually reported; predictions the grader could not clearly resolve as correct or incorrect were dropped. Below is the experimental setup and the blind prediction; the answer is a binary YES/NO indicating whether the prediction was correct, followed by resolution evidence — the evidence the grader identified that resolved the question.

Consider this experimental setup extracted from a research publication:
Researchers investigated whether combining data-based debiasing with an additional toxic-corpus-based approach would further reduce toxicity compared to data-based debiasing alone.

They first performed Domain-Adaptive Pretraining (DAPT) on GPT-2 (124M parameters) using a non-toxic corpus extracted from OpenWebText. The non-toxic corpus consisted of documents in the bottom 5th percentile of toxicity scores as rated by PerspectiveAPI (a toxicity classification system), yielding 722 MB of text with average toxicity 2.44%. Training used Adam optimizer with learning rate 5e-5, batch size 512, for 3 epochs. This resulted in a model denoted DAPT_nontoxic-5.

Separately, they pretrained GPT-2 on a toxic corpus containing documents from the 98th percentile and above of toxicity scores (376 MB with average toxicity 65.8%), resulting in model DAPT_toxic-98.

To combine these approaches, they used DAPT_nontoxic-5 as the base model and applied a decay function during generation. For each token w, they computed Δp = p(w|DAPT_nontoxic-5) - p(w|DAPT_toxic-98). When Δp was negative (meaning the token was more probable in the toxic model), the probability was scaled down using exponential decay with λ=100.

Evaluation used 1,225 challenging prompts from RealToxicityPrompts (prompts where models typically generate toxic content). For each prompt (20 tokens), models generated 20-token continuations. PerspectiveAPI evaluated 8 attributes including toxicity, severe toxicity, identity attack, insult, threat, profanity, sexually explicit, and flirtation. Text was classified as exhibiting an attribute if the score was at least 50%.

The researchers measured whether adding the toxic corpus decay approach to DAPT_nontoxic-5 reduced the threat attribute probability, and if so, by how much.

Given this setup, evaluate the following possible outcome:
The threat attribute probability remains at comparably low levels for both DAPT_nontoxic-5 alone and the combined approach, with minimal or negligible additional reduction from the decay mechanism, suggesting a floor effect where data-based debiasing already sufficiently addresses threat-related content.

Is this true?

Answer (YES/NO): NO